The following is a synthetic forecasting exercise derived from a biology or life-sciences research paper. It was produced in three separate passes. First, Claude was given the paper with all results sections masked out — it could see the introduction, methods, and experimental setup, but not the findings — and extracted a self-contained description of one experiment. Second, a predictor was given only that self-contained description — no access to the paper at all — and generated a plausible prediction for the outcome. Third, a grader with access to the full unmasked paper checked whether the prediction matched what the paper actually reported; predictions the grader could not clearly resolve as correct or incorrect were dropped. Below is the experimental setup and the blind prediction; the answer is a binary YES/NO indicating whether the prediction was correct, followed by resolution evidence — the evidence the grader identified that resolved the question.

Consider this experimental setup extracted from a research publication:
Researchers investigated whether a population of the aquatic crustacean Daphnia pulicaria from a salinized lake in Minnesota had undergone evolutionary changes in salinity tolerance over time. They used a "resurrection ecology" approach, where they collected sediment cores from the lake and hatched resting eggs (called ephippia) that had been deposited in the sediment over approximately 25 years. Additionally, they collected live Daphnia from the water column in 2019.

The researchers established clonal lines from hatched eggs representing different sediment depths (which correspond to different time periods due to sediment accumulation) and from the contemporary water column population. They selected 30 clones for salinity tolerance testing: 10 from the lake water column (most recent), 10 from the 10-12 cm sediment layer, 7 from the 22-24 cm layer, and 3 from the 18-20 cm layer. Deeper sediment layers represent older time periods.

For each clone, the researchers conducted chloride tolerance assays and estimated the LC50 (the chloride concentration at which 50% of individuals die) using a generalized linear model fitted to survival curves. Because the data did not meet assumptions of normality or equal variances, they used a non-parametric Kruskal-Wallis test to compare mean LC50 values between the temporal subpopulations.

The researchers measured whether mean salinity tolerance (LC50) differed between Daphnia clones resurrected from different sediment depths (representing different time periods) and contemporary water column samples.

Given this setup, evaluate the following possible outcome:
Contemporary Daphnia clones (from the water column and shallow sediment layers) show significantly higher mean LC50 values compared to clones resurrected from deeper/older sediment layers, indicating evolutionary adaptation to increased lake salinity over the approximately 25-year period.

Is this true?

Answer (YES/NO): YES